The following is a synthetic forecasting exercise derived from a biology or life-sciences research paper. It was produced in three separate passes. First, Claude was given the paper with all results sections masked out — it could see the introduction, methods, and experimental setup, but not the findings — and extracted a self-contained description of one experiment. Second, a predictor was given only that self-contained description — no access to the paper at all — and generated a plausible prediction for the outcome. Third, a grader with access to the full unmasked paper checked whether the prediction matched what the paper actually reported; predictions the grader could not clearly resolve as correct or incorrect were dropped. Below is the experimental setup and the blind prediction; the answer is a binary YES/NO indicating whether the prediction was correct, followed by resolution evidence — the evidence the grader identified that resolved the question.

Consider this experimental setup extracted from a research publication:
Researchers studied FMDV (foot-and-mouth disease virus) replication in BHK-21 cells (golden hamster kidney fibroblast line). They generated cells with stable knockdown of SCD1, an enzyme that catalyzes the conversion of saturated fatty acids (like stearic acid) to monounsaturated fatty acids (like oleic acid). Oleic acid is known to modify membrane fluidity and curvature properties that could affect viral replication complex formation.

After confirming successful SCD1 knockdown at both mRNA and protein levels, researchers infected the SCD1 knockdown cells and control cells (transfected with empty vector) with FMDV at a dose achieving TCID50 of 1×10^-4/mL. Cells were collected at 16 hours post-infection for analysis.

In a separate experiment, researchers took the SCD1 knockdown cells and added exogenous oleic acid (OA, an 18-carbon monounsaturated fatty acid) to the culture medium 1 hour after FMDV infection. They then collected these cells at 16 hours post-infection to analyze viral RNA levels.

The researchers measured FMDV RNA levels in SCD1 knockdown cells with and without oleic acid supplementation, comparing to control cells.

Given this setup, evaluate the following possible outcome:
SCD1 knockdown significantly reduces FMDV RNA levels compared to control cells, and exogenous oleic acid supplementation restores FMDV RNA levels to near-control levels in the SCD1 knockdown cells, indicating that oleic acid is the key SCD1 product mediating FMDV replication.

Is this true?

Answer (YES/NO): YES